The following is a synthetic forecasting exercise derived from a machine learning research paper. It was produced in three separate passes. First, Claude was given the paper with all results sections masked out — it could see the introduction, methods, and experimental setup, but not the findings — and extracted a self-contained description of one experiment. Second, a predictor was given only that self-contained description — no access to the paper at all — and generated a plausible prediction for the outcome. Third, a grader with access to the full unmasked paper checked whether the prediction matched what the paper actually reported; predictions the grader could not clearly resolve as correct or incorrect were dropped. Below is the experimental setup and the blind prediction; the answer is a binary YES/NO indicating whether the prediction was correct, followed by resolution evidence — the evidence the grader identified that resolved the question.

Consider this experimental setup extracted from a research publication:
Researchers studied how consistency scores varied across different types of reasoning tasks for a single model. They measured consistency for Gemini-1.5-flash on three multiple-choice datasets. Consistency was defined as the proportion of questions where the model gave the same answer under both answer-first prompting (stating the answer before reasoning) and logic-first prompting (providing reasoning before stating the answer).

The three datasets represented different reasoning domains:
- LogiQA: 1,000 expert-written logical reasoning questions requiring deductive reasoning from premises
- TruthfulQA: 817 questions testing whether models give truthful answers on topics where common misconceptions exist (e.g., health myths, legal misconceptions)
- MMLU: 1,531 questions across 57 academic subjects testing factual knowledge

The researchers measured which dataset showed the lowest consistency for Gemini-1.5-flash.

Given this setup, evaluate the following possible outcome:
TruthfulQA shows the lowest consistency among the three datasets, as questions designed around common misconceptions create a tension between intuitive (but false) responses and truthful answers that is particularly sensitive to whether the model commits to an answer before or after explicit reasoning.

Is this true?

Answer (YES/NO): NO